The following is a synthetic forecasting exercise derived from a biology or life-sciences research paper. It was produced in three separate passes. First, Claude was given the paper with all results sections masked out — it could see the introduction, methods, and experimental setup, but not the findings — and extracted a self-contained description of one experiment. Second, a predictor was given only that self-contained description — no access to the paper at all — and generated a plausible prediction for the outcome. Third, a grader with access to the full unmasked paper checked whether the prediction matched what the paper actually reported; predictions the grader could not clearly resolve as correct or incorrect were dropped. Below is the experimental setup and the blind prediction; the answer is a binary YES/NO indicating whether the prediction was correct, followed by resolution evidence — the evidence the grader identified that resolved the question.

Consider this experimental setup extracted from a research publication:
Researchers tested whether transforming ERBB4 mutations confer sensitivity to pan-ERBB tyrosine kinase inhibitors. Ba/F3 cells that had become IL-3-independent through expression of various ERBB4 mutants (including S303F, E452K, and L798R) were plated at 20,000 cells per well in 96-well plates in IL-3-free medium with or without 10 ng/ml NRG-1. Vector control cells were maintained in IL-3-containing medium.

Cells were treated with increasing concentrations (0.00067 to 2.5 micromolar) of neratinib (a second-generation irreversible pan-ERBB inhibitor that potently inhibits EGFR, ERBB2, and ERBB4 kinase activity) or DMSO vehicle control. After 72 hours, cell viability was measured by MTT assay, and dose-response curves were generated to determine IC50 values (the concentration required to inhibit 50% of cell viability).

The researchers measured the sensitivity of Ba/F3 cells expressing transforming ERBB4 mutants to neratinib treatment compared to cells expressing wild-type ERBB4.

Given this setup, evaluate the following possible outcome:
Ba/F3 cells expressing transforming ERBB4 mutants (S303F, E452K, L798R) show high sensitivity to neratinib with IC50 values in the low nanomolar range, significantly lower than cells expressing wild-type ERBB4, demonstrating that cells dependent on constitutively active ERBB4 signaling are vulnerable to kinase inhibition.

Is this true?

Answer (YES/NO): NO